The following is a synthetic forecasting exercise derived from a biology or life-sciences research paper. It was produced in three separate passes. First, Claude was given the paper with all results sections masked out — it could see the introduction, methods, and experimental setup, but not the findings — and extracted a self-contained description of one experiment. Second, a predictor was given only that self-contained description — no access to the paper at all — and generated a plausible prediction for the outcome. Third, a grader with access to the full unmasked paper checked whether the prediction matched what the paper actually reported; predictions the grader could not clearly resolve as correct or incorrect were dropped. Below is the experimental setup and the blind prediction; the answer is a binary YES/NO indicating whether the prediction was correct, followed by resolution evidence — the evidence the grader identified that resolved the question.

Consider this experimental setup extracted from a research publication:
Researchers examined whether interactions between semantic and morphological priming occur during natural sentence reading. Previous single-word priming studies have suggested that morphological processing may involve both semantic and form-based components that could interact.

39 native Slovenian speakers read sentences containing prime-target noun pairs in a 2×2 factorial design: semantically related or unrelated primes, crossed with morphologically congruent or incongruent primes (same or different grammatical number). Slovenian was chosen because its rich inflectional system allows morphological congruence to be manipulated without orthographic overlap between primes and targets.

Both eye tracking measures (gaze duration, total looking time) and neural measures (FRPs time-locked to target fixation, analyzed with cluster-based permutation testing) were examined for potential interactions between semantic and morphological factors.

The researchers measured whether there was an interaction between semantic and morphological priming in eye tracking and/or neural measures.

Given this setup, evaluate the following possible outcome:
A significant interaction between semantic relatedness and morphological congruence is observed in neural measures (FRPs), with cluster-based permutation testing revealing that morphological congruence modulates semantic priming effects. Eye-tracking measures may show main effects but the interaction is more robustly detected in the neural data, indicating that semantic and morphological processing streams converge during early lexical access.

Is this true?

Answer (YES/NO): NO